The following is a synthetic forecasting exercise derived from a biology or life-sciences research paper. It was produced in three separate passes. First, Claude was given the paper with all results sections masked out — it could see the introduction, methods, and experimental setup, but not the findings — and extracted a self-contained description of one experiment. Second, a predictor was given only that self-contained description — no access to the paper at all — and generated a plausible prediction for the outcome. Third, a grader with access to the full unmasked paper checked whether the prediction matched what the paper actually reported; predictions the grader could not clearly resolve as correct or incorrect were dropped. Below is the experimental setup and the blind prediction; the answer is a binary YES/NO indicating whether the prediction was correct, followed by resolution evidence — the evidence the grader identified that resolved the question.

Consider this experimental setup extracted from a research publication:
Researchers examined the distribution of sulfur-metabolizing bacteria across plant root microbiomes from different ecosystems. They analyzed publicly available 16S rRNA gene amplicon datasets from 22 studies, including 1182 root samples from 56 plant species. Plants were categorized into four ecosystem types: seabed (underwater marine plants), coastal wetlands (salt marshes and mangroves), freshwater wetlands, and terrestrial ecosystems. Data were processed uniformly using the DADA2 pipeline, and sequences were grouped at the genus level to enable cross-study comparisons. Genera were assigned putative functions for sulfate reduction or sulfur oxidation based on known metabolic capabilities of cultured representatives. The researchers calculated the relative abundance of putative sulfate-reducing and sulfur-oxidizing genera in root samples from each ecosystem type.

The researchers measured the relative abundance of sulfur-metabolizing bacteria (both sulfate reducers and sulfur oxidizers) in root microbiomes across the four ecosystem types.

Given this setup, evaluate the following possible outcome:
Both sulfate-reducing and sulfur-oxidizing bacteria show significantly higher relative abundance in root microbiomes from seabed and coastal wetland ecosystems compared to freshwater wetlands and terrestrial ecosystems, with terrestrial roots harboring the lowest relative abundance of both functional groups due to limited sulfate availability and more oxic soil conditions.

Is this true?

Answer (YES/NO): YES